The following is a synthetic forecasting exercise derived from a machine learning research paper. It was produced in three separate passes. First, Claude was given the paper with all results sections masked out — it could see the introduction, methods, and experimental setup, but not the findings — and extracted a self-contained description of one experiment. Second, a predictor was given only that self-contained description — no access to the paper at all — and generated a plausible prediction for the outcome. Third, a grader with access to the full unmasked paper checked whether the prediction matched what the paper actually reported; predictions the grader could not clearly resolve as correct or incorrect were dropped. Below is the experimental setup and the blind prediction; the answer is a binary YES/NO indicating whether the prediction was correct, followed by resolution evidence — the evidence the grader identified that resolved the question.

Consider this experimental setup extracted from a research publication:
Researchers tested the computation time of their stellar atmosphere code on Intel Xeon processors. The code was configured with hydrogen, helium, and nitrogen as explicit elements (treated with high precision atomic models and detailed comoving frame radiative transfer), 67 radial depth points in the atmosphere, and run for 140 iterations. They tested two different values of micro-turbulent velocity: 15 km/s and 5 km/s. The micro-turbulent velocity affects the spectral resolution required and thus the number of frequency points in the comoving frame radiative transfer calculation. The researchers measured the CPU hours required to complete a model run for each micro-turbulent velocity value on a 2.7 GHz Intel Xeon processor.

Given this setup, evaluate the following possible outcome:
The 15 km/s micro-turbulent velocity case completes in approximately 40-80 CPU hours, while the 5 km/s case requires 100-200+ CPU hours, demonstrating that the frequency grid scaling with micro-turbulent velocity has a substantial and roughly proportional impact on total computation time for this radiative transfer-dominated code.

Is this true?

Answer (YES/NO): NO